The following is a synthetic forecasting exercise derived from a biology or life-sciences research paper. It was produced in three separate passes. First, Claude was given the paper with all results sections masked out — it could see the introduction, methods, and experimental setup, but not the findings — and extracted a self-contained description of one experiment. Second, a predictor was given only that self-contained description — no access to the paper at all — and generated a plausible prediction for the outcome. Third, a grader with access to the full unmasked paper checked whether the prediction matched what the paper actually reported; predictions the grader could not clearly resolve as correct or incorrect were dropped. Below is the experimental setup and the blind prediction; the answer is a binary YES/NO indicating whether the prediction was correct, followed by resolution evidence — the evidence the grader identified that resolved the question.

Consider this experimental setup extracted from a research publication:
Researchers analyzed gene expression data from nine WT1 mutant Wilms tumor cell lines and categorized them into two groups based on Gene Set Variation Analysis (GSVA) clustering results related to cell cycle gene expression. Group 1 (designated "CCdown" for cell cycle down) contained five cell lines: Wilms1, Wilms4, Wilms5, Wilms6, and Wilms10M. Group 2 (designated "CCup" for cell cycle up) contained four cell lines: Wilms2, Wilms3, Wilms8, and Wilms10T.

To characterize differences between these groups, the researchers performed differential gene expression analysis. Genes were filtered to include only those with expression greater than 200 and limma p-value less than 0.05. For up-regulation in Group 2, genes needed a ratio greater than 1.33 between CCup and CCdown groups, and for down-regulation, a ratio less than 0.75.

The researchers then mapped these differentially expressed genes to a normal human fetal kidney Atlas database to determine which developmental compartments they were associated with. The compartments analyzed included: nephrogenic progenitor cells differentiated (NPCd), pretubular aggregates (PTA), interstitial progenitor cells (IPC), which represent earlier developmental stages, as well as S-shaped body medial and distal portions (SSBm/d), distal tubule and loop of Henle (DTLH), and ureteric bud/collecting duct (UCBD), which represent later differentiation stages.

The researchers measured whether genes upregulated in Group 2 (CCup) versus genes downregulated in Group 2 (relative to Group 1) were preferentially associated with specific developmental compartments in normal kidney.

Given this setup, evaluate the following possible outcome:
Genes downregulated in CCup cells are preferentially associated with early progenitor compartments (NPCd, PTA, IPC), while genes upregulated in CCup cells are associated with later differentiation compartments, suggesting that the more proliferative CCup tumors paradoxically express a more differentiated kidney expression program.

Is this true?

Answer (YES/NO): NO